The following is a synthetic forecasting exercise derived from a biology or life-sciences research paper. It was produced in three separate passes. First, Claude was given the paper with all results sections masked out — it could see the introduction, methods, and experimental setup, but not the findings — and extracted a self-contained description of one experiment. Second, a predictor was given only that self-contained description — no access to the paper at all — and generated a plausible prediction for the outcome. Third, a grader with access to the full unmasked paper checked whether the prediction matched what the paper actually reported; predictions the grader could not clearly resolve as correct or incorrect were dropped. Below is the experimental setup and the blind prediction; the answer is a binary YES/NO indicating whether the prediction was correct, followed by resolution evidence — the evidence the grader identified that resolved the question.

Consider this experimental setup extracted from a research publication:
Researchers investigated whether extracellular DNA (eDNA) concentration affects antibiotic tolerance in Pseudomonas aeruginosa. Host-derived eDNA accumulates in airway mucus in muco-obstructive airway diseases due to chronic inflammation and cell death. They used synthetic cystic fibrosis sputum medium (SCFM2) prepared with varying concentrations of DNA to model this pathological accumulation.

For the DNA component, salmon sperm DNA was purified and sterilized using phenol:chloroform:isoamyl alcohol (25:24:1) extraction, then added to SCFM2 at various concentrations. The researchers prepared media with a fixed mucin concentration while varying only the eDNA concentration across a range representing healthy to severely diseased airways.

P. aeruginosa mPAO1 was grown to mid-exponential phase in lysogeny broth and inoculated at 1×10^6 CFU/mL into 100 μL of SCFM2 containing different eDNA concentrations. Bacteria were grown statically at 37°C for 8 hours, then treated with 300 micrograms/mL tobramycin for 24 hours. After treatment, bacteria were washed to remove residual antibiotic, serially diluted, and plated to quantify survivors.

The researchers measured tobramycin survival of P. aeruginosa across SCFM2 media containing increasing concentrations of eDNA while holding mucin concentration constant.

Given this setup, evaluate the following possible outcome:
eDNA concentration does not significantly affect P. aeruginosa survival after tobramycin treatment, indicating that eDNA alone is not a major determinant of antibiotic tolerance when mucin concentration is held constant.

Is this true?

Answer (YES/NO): NO